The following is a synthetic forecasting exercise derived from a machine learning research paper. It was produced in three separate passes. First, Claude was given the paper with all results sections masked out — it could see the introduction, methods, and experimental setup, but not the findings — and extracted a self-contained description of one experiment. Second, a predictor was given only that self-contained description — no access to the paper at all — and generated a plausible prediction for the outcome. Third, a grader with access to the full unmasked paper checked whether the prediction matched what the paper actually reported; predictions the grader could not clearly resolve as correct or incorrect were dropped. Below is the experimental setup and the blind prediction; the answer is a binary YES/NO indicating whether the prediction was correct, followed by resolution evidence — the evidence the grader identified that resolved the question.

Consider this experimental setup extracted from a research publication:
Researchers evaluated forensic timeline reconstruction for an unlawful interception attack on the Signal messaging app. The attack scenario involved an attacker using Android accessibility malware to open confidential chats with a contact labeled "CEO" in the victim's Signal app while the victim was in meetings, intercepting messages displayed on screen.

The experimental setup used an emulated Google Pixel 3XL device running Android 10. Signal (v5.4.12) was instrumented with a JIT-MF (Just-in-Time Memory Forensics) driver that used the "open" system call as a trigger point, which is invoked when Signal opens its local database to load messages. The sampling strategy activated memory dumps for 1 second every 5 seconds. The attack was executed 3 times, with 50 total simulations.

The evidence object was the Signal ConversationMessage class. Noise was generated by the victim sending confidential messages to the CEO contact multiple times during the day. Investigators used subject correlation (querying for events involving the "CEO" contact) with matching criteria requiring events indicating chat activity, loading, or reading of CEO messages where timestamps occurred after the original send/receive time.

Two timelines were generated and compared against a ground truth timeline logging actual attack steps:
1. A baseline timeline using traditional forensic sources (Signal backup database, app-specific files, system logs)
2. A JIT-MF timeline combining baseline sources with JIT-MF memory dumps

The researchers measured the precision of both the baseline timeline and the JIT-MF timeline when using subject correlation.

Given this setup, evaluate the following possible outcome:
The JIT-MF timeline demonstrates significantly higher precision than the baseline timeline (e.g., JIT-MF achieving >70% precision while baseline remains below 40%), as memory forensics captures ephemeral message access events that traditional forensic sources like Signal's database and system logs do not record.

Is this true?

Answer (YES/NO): NO